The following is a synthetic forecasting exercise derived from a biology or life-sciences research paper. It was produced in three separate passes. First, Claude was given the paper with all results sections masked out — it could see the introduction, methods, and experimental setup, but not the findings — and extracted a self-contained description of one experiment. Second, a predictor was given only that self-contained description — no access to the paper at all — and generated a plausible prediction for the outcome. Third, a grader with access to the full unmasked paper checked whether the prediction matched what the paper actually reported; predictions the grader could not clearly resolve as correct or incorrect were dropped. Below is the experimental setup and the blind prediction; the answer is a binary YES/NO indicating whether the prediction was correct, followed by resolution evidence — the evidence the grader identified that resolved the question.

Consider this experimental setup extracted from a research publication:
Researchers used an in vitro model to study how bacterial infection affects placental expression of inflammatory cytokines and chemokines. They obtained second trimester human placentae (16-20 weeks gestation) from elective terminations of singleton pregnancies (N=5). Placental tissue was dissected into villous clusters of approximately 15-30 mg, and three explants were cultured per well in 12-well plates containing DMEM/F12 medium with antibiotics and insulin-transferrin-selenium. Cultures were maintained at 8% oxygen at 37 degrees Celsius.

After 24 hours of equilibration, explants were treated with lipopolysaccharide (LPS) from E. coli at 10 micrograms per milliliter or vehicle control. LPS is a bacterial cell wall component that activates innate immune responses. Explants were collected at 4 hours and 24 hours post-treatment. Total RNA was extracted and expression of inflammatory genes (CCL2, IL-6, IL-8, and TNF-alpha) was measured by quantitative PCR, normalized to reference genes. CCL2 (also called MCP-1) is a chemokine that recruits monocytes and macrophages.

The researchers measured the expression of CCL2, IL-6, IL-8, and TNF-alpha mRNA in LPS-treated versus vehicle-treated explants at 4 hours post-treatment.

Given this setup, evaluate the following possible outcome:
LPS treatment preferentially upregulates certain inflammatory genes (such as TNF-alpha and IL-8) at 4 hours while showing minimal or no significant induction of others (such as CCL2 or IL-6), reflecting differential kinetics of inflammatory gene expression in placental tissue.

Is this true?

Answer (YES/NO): NO